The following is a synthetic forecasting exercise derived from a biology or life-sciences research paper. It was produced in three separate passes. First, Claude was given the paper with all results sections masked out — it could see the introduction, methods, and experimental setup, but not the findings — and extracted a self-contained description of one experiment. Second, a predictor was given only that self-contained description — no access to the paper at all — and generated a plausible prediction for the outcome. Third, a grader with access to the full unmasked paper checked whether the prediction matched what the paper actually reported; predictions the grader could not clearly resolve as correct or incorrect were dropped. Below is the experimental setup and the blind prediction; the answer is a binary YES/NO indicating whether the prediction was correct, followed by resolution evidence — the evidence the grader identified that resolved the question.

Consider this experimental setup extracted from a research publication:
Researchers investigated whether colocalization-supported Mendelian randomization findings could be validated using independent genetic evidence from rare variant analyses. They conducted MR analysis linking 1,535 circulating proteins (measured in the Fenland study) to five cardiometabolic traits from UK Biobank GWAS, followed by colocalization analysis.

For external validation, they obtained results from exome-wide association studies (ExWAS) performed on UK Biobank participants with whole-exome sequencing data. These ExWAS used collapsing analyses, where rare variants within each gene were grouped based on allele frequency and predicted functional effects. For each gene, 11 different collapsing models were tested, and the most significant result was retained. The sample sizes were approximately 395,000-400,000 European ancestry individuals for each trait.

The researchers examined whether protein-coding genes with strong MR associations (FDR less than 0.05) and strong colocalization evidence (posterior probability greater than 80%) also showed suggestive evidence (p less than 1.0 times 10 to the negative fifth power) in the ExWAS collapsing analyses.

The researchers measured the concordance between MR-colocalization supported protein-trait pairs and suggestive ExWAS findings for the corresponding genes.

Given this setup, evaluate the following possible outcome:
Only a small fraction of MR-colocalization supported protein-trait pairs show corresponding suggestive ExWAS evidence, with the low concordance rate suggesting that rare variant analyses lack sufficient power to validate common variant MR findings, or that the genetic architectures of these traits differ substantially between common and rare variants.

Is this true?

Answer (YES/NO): NO